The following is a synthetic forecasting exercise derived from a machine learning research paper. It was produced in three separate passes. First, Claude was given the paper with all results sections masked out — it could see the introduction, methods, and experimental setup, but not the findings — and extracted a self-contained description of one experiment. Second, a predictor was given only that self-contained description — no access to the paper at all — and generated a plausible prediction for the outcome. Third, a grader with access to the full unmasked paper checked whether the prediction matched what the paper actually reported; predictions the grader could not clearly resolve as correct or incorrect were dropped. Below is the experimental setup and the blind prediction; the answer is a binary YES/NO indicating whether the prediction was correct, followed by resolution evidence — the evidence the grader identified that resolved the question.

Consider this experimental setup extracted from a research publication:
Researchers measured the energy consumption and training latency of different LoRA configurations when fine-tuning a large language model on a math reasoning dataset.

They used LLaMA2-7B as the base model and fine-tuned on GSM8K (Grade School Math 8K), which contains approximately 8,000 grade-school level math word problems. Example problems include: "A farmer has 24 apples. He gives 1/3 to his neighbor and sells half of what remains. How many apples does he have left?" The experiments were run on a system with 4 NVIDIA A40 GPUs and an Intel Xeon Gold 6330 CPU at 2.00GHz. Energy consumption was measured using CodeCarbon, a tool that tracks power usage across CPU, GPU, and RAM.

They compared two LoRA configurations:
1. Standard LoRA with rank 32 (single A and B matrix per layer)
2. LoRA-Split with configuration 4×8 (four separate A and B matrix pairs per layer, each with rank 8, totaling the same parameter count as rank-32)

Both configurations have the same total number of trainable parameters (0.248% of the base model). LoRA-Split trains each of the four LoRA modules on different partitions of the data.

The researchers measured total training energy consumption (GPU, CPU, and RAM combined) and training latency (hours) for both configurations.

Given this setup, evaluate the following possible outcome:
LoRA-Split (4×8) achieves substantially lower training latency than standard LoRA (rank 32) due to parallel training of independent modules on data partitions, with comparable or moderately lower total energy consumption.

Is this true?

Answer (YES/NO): NO